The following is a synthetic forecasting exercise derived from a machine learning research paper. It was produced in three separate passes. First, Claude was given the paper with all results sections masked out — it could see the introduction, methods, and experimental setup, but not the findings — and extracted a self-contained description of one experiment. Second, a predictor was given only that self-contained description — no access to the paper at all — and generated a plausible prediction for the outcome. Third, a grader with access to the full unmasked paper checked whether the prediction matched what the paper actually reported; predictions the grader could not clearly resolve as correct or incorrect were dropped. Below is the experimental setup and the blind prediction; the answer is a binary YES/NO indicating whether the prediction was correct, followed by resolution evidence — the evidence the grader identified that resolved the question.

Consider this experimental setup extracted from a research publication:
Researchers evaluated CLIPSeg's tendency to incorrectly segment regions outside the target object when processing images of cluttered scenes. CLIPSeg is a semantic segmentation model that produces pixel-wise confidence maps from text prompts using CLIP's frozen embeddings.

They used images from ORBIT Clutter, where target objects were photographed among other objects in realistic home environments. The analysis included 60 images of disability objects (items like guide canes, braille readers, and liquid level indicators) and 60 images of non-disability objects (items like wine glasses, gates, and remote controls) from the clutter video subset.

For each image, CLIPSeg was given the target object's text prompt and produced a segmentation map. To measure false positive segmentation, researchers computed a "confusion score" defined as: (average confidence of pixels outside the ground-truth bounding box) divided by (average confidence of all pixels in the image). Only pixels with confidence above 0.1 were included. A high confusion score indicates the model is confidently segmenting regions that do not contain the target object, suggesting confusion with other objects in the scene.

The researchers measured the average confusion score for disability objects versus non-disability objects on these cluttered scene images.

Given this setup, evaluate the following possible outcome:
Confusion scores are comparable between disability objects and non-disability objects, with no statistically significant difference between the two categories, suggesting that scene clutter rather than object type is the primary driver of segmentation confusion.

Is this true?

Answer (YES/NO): NO